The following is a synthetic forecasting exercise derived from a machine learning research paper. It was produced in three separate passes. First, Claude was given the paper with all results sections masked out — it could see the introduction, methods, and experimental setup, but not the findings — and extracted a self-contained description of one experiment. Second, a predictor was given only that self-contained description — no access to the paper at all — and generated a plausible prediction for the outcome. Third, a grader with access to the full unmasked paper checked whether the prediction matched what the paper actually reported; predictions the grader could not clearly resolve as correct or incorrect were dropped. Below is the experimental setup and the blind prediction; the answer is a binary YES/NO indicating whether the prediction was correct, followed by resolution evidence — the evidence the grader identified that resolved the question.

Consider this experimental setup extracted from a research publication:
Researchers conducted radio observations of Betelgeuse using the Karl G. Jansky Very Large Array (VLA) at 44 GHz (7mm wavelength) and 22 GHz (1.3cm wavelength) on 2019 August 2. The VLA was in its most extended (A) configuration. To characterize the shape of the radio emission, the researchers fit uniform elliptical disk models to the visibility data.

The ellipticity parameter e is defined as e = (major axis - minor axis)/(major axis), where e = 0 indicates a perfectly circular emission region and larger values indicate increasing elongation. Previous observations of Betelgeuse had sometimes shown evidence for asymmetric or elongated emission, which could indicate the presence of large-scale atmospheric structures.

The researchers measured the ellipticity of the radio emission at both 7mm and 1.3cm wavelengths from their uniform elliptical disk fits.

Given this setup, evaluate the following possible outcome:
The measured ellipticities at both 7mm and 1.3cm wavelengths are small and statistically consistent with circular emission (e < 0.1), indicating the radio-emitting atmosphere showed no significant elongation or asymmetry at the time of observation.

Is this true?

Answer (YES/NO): YES